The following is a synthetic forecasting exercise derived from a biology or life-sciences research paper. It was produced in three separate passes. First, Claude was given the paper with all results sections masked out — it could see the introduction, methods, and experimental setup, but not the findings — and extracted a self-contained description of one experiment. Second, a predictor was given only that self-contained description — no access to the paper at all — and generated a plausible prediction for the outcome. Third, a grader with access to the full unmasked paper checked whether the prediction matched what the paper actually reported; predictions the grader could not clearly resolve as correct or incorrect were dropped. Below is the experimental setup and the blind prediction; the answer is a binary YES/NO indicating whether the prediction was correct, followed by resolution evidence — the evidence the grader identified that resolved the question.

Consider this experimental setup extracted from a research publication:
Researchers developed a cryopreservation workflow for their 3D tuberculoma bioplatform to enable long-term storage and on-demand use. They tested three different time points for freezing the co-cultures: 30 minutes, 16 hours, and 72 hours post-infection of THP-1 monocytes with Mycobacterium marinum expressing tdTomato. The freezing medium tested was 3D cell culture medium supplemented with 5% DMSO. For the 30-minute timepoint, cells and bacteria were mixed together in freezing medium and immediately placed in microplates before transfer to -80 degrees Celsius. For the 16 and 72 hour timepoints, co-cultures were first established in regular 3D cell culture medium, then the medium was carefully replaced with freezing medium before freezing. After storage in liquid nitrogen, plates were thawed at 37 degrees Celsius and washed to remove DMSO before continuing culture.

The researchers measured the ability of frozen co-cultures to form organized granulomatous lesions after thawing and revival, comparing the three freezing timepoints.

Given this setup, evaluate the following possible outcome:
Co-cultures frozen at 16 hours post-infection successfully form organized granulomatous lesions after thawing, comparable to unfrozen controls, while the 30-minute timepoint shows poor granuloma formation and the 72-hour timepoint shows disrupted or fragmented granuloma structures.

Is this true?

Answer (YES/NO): NO